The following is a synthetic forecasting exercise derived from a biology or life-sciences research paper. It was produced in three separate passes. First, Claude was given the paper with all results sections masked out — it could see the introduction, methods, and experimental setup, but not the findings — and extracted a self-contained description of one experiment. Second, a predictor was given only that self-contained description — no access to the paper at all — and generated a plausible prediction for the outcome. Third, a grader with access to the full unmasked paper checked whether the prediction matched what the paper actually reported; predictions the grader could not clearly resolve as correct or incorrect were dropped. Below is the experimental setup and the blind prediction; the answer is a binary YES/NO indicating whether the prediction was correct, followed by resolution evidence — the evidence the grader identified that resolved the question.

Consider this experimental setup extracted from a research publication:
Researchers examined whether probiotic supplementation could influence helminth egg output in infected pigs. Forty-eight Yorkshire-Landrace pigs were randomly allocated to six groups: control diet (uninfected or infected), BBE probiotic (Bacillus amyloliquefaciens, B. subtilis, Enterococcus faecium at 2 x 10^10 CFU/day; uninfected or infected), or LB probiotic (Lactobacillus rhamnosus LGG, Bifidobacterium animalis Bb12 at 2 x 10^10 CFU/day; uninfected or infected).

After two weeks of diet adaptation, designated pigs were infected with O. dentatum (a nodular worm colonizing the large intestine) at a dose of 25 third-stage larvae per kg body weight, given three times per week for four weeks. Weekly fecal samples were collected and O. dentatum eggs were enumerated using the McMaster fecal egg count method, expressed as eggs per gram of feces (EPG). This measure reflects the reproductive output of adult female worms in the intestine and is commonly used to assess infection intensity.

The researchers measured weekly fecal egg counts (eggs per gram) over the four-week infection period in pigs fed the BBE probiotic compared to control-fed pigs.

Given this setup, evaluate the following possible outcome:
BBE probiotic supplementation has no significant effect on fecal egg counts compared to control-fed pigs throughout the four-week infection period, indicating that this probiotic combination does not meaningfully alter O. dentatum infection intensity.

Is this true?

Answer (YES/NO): YES